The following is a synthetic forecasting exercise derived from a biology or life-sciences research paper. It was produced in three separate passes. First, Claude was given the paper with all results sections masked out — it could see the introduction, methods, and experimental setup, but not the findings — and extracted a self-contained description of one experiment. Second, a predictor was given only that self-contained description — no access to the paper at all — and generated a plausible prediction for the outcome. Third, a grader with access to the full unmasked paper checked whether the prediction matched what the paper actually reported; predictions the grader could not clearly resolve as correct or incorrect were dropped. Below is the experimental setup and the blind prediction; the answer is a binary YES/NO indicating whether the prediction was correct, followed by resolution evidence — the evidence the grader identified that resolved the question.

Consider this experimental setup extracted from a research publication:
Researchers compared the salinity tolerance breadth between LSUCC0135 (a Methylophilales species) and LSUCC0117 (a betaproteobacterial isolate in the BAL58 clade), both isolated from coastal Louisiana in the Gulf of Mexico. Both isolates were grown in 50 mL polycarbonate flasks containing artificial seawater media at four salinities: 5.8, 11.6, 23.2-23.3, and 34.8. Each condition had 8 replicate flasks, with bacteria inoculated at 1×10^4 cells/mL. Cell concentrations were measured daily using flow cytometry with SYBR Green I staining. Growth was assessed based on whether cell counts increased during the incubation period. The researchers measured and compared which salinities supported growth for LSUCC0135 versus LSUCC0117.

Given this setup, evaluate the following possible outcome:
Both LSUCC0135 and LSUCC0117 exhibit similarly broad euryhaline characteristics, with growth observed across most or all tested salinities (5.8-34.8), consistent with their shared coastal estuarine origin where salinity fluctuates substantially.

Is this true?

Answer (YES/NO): NO